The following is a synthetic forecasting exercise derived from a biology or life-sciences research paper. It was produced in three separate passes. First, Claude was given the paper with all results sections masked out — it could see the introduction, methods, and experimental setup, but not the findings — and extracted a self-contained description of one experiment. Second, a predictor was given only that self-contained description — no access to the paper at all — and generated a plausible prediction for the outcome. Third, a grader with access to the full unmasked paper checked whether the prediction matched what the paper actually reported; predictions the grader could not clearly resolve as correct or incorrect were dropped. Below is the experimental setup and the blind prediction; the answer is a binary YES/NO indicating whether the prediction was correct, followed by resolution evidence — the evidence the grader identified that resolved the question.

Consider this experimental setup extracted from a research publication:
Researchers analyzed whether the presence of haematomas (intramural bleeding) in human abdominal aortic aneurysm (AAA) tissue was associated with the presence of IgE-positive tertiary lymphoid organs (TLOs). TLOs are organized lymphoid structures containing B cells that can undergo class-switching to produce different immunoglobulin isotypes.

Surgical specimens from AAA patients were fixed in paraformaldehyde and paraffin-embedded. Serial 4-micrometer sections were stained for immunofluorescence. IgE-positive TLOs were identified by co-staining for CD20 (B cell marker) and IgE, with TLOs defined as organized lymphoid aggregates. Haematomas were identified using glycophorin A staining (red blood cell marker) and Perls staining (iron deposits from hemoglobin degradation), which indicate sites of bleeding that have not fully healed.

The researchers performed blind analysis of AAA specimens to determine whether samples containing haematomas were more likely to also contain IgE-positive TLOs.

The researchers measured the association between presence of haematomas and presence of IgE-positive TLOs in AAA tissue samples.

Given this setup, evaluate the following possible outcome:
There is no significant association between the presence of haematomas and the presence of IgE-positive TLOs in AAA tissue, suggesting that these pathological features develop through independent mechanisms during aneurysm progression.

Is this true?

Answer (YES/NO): NO